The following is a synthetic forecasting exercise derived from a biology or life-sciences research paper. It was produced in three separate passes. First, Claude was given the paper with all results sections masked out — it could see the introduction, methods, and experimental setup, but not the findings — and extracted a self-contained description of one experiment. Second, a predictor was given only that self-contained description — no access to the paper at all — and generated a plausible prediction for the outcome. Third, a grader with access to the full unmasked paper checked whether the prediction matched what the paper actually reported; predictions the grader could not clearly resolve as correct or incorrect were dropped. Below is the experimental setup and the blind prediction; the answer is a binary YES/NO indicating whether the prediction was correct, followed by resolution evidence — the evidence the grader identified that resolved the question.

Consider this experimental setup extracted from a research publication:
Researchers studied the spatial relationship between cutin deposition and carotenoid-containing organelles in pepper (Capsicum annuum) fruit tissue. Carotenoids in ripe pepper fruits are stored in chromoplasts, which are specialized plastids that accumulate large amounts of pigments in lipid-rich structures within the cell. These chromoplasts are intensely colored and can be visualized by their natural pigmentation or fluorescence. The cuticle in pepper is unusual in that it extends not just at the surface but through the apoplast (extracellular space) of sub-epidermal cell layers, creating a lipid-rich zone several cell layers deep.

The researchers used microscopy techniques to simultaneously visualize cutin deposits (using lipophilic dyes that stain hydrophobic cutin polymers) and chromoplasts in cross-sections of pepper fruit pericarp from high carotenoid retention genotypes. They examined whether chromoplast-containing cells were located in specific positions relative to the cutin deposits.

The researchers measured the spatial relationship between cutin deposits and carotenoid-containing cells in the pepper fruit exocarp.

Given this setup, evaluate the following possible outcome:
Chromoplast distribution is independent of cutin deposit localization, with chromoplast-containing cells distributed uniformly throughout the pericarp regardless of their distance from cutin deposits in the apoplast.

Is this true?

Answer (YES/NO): NO